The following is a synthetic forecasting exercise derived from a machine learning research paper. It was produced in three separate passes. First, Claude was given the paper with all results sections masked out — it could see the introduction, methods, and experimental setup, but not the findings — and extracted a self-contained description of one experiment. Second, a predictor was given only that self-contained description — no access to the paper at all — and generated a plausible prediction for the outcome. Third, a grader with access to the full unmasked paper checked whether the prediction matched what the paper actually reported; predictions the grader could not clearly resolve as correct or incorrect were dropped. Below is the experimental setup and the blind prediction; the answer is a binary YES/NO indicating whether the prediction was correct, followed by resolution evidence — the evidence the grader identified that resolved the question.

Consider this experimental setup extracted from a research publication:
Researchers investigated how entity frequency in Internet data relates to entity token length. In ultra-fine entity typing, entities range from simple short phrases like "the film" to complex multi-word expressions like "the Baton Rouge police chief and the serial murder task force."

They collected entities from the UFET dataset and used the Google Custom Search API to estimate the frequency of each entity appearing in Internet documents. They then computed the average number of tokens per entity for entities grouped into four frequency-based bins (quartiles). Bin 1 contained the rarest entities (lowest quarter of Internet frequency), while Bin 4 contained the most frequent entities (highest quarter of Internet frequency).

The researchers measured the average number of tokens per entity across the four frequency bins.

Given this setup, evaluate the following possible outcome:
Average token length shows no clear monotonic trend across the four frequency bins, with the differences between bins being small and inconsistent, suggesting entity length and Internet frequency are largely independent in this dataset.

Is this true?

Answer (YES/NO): NO